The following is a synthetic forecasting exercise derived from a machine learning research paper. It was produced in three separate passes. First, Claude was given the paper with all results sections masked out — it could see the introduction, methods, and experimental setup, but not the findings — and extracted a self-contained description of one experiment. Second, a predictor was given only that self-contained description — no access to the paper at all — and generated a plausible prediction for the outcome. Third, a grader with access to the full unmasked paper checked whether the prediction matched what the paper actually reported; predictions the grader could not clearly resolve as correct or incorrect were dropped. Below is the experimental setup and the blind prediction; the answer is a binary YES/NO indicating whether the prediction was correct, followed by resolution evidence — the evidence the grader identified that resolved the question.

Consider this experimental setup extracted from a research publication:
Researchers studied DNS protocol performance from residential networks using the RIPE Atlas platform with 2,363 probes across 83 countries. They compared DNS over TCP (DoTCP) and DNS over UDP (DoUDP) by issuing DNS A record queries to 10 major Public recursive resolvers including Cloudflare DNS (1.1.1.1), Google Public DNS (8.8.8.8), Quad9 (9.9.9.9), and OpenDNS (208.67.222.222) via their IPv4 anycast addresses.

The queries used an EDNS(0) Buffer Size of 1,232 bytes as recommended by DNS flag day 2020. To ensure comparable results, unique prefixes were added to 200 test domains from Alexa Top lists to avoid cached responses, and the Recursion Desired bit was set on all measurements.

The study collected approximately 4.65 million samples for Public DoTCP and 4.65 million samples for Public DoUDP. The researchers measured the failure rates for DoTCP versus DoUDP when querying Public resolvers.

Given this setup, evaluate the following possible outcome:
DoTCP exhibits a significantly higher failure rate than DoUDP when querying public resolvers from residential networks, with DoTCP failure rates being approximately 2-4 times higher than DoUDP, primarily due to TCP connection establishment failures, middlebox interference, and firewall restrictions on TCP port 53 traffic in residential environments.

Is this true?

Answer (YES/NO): NO